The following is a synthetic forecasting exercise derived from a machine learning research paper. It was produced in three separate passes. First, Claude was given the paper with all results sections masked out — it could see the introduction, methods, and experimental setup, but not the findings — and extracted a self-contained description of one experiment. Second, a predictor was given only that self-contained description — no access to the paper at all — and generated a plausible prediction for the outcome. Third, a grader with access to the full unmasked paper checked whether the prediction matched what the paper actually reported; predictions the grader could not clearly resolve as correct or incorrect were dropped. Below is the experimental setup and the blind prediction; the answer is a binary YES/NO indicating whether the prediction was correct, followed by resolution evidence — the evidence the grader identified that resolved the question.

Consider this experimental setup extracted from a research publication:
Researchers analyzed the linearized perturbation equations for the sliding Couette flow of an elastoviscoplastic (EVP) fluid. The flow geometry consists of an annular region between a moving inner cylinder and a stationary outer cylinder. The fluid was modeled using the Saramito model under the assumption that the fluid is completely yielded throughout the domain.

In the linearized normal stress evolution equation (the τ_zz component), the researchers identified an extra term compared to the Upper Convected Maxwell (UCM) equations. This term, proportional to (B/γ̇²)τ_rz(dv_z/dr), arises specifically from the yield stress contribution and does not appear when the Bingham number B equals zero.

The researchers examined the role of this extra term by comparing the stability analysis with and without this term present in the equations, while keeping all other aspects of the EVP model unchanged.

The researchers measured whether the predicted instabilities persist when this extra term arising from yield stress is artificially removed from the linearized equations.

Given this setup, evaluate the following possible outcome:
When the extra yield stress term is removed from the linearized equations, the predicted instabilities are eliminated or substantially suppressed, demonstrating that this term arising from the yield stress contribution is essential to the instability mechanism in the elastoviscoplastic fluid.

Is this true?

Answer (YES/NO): YES